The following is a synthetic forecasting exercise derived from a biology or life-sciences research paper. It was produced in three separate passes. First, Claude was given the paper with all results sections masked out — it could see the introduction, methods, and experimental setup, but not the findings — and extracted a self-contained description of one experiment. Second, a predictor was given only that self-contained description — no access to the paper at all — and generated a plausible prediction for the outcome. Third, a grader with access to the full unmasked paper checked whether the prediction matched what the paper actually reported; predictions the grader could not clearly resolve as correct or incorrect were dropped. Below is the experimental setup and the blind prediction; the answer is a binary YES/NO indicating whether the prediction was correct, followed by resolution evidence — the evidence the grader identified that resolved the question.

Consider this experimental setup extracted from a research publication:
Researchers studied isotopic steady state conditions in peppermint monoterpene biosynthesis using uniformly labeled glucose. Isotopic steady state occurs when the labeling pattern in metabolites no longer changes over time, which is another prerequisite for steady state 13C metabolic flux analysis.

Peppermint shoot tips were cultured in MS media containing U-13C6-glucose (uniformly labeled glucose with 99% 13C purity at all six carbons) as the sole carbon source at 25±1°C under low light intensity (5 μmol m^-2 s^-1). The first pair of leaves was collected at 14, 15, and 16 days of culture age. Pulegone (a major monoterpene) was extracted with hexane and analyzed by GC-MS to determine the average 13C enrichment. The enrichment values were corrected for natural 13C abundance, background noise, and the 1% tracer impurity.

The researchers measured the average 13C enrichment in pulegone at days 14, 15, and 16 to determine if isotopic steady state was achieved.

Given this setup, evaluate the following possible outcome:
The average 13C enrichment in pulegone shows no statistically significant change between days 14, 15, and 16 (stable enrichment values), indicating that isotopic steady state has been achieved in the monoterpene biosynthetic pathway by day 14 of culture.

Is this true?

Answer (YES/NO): YES